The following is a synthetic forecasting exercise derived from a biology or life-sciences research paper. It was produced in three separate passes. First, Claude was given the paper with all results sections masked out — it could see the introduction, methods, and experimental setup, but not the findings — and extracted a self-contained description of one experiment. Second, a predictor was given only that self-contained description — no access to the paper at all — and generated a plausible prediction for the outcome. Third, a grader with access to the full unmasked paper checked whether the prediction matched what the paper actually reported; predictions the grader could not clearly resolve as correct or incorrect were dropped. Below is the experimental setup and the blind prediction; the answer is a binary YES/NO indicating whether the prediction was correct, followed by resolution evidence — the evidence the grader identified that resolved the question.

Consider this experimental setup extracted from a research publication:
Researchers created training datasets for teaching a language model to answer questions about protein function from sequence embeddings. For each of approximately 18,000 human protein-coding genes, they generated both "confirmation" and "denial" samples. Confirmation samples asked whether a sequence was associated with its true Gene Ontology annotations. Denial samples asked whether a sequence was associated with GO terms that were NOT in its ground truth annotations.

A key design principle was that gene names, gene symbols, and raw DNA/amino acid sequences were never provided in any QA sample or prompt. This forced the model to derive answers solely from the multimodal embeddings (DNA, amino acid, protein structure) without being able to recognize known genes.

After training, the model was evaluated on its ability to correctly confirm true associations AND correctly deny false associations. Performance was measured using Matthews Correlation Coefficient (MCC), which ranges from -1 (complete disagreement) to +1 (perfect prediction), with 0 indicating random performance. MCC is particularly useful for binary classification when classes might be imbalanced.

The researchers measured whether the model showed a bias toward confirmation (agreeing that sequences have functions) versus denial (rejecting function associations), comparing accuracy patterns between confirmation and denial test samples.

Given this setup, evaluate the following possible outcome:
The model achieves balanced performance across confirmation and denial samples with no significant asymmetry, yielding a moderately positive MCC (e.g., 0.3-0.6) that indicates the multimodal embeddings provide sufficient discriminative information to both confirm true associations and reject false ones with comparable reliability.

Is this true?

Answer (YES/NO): NO